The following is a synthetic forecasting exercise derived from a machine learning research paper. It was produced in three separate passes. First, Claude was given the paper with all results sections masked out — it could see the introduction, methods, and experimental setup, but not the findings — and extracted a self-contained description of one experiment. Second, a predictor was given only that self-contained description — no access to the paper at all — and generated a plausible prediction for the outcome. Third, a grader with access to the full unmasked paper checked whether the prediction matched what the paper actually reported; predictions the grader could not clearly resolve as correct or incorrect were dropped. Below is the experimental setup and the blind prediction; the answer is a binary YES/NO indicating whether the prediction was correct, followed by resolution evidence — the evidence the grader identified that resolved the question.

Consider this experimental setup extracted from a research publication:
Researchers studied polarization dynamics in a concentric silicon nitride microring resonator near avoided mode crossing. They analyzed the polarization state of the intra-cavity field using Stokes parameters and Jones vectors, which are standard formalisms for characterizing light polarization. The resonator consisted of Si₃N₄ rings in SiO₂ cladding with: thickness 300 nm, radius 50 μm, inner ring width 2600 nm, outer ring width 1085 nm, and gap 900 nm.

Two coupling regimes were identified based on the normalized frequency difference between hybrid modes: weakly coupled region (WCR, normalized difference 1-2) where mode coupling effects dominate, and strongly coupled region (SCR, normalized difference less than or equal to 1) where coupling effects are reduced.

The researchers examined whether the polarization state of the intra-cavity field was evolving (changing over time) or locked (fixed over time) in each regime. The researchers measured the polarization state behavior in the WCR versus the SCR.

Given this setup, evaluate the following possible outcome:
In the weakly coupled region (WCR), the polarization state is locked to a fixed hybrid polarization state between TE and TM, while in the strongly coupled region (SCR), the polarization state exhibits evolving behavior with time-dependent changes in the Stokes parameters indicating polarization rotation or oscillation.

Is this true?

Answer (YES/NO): YES